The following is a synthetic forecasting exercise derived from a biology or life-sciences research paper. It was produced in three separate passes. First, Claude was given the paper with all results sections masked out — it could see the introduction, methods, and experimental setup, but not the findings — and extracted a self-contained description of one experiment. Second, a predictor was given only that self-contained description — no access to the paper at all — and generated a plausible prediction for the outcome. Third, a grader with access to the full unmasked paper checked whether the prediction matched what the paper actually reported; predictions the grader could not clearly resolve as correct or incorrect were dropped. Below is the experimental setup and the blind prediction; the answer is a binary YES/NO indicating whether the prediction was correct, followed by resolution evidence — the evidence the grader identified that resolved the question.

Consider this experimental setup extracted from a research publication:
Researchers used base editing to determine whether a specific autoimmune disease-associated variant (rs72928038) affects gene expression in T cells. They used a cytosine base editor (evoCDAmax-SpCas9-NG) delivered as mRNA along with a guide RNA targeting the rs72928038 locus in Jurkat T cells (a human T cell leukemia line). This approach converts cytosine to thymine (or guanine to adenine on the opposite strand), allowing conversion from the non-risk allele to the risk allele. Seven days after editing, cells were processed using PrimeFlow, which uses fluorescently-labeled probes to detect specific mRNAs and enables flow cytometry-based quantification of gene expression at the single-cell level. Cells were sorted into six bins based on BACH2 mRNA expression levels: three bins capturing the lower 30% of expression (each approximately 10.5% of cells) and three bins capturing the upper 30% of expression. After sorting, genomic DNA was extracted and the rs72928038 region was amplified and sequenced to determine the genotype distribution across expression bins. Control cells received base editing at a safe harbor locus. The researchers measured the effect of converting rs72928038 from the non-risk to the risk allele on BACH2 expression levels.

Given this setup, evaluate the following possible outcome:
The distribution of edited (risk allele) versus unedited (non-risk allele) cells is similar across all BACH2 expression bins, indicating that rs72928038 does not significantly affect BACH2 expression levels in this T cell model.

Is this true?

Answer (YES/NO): NO